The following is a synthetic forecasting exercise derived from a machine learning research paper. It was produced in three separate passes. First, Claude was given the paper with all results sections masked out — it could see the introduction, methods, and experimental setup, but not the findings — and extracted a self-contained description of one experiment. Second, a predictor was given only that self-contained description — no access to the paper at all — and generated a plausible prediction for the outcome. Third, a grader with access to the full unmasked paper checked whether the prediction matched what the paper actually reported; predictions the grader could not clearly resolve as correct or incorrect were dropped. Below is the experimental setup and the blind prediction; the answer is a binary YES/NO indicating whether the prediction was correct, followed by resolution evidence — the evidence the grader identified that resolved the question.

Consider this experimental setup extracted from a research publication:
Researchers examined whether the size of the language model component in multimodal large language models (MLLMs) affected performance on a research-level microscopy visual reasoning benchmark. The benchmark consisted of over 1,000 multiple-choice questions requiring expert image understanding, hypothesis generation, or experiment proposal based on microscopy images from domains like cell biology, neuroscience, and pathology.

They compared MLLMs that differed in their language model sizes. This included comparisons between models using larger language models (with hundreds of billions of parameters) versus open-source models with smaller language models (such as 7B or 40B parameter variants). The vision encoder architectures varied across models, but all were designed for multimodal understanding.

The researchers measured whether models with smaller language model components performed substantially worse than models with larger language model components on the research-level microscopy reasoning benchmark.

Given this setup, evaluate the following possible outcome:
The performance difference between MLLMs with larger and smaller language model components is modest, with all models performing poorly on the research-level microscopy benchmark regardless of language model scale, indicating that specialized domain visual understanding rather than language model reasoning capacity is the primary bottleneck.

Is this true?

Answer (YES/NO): YES